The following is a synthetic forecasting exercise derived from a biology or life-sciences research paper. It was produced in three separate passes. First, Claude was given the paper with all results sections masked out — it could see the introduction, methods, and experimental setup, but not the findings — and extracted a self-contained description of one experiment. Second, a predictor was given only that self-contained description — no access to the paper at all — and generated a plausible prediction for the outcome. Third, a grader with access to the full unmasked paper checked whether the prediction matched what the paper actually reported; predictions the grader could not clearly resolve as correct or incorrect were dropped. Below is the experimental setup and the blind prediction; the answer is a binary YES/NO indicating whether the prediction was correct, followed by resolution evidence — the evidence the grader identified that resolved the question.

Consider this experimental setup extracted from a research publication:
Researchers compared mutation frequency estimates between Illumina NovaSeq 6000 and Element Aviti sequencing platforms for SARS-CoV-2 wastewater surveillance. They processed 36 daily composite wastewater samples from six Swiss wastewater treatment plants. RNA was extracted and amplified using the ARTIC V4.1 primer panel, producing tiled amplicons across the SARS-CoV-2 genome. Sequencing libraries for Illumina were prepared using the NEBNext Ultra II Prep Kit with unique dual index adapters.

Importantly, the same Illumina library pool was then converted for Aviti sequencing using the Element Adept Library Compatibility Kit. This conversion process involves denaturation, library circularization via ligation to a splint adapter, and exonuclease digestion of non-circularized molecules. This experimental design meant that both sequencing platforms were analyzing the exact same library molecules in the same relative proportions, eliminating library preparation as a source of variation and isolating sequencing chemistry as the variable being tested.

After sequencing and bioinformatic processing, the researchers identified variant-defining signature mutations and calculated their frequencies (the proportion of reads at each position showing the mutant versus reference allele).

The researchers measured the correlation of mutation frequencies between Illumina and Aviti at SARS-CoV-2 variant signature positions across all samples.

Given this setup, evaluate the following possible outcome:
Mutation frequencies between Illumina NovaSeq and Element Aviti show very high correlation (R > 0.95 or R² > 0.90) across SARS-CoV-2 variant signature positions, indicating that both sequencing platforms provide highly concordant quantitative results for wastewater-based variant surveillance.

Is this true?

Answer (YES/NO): NO